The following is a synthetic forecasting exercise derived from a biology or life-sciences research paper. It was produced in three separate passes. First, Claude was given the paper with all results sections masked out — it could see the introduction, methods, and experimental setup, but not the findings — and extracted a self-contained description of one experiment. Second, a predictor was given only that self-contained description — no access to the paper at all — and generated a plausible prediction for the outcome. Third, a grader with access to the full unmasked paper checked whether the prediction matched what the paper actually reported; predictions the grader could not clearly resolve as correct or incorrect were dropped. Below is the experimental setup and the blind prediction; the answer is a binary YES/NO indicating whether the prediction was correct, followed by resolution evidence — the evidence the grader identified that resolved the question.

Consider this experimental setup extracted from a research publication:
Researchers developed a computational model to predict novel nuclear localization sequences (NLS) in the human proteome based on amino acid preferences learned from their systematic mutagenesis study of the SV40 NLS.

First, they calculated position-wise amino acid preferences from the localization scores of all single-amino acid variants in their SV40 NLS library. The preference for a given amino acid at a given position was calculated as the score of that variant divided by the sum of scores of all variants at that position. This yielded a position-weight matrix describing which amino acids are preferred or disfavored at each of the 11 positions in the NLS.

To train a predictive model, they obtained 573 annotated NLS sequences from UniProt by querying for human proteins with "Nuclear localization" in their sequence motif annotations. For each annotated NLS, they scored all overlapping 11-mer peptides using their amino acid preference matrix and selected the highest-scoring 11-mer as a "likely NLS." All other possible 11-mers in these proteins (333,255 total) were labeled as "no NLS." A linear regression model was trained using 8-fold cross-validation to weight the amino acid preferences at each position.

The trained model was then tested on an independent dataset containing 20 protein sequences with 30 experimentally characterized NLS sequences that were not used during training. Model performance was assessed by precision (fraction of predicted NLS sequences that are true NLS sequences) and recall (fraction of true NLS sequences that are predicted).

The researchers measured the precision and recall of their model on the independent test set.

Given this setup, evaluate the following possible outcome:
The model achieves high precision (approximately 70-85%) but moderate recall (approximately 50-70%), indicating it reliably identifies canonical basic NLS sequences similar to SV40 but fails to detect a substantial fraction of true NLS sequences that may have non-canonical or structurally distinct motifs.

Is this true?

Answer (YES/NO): NO